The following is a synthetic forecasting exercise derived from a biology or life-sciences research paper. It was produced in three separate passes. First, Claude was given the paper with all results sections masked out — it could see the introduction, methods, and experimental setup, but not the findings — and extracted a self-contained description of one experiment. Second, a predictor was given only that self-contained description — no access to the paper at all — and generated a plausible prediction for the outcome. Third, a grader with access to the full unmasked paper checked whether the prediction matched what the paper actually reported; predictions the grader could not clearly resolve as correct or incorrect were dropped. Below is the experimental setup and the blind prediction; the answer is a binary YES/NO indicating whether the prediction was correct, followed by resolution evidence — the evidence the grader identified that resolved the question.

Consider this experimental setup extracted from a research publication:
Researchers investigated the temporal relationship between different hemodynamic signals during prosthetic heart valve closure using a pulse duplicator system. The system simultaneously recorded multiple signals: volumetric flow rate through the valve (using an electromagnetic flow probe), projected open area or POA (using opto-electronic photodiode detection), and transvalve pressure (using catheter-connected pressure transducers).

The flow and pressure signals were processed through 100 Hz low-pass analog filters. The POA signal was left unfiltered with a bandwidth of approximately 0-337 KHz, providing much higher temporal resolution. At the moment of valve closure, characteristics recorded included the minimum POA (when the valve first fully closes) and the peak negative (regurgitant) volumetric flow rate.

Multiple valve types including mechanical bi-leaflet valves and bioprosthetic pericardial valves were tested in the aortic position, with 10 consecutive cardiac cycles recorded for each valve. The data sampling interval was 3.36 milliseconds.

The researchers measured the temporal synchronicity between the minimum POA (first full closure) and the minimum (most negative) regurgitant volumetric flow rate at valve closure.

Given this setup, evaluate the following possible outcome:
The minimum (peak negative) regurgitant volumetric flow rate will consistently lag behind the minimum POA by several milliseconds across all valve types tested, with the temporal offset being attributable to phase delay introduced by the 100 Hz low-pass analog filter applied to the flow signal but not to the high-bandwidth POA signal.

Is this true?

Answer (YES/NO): NO